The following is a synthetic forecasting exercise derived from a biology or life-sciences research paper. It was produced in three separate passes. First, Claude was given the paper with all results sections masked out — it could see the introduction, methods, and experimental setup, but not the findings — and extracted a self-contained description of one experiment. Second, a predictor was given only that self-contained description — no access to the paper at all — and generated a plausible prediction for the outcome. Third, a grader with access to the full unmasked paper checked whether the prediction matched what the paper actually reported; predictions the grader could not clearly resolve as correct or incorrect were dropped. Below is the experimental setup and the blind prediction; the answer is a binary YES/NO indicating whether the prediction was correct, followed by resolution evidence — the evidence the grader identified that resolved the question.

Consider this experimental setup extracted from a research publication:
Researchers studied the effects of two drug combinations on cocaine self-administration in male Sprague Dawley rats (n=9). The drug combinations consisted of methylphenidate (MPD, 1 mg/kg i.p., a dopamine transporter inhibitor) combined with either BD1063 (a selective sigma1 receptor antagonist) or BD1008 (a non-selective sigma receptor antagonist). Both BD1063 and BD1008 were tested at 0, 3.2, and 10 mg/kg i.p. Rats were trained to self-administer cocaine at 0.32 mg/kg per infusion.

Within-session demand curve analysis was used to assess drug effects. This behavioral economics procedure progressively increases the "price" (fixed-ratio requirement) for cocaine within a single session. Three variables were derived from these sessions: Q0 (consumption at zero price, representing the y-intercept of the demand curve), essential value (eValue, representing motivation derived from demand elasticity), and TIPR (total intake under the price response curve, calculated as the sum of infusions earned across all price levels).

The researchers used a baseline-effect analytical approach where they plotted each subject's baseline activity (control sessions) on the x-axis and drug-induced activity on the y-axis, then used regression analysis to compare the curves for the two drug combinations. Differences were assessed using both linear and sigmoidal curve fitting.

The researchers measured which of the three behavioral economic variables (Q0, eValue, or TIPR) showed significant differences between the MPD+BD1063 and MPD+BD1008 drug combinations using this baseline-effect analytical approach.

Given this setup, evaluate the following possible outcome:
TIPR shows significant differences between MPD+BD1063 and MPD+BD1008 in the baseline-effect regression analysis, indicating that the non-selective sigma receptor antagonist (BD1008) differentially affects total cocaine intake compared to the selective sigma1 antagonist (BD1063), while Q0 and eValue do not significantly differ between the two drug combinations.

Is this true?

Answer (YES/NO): YES